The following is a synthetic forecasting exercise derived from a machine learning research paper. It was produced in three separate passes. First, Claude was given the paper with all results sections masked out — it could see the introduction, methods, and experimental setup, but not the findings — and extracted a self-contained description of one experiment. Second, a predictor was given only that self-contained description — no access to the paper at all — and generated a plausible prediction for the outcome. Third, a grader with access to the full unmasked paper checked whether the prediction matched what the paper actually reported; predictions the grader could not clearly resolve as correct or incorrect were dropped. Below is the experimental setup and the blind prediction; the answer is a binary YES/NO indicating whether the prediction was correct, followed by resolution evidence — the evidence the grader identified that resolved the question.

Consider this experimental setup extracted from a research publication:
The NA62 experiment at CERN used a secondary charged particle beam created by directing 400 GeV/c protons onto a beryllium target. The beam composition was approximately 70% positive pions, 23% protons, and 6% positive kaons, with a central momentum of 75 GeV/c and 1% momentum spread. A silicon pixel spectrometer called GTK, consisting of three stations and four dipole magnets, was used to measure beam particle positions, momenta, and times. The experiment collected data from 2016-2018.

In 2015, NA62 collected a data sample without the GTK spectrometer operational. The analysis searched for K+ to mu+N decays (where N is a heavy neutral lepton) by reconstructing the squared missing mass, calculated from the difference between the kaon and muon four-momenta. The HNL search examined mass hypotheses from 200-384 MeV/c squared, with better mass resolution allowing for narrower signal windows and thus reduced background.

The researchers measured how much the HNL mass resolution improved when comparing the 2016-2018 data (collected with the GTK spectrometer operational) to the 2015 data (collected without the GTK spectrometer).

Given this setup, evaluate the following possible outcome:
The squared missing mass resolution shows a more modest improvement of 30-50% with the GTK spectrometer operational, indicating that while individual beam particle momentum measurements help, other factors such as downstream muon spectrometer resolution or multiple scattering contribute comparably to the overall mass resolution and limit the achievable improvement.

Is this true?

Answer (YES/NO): NO